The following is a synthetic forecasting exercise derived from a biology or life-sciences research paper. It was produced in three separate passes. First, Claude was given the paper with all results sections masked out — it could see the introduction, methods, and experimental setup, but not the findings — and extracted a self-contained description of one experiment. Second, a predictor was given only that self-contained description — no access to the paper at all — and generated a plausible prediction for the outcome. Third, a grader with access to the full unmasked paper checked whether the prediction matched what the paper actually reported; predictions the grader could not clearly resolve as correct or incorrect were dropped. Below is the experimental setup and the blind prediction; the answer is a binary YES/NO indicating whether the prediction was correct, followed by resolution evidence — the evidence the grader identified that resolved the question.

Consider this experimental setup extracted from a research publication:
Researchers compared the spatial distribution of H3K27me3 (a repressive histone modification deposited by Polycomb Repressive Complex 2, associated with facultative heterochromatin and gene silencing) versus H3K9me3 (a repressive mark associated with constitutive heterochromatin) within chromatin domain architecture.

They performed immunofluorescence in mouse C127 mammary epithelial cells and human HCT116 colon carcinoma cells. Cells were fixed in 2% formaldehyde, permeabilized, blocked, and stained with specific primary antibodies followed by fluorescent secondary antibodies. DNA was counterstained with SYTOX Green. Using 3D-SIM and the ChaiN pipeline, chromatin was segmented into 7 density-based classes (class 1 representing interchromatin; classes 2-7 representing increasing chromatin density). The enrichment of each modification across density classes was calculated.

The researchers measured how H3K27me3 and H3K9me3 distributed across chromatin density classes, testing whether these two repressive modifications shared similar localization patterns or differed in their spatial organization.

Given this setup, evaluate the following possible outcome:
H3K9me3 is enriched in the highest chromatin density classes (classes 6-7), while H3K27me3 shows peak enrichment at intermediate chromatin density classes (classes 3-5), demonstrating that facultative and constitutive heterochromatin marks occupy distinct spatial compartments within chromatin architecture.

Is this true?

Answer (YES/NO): YES